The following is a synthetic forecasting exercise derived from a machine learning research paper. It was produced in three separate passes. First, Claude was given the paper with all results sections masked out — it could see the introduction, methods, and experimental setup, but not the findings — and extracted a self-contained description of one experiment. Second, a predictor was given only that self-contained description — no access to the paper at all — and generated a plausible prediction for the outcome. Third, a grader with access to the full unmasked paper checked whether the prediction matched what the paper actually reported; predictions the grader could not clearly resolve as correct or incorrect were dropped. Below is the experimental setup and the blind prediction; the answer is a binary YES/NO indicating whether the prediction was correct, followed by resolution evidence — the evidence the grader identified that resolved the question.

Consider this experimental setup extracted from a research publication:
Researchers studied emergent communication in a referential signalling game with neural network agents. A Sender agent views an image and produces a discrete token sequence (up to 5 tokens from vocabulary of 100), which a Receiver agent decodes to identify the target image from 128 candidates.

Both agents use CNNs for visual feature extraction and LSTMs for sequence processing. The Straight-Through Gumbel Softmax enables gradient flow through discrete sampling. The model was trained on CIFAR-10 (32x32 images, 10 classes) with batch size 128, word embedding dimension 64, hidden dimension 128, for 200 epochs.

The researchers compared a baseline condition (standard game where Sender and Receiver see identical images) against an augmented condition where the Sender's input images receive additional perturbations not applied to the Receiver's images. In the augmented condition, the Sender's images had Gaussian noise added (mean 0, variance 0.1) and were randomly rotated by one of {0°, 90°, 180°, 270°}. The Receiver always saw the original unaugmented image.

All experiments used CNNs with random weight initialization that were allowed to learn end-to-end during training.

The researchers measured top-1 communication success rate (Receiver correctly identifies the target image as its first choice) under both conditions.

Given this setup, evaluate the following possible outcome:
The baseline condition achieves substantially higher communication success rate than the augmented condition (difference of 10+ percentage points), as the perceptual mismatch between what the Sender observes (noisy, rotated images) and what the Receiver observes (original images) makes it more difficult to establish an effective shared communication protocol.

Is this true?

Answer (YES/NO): NO